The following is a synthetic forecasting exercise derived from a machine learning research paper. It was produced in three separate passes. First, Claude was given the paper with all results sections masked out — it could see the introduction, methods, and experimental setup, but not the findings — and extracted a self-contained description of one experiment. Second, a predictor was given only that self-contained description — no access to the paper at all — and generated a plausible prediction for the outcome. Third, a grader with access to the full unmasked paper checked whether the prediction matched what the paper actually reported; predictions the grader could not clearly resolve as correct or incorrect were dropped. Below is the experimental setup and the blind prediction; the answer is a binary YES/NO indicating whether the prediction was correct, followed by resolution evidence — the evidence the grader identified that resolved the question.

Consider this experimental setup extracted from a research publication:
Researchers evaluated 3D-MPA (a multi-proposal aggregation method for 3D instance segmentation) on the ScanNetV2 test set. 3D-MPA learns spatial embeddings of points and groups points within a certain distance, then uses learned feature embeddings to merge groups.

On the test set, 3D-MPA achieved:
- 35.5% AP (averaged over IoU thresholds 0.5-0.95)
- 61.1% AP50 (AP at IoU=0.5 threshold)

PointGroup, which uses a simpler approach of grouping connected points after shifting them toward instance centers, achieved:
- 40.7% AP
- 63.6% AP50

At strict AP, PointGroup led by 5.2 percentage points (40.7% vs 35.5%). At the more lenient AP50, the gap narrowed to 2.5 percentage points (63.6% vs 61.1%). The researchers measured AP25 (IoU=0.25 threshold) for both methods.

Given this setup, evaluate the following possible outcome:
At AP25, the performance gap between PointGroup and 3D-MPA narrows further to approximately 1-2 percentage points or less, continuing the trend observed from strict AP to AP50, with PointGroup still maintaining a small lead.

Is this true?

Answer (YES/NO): NO